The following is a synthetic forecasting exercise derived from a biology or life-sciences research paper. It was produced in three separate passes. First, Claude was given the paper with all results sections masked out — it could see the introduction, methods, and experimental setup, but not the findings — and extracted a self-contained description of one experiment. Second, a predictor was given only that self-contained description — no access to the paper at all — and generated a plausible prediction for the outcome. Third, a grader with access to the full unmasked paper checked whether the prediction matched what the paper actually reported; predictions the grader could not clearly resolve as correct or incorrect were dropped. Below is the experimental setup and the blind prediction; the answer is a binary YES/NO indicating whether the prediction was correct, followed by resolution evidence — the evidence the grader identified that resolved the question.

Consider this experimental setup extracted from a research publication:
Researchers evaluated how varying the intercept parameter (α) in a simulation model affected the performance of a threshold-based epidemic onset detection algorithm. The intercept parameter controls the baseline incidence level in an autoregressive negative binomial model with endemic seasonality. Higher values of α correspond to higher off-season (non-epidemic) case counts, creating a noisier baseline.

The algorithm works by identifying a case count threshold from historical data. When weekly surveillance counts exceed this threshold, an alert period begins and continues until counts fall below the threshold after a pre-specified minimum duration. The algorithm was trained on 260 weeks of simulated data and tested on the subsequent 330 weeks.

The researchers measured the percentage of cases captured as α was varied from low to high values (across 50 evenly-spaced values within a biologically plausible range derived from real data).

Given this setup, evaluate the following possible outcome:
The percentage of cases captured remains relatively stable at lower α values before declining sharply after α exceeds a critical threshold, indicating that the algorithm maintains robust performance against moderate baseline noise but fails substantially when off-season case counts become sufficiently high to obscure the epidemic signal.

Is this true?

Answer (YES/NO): NO